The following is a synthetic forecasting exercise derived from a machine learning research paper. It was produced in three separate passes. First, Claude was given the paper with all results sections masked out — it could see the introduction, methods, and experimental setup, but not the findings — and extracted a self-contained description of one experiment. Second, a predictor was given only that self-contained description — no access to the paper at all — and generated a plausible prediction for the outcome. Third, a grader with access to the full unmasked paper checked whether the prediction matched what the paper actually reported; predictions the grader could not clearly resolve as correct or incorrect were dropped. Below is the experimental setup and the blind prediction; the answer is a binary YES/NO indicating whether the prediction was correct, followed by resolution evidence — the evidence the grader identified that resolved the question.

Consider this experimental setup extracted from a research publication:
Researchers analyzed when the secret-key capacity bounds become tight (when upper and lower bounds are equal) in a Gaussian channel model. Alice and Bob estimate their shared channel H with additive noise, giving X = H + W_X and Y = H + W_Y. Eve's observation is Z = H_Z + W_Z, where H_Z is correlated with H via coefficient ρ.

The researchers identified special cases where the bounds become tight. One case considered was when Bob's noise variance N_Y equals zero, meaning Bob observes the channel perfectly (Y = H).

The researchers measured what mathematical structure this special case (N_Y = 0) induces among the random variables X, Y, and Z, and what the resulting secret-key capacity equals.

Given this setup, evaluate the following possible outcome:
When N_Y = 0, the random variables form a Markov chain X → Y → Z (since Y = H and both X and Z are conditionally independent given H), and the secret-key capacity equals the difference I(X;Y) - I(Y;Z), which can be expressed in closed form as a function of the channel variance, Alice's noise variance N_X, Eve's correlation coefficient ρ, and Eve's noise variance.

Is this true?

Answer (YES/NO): NO